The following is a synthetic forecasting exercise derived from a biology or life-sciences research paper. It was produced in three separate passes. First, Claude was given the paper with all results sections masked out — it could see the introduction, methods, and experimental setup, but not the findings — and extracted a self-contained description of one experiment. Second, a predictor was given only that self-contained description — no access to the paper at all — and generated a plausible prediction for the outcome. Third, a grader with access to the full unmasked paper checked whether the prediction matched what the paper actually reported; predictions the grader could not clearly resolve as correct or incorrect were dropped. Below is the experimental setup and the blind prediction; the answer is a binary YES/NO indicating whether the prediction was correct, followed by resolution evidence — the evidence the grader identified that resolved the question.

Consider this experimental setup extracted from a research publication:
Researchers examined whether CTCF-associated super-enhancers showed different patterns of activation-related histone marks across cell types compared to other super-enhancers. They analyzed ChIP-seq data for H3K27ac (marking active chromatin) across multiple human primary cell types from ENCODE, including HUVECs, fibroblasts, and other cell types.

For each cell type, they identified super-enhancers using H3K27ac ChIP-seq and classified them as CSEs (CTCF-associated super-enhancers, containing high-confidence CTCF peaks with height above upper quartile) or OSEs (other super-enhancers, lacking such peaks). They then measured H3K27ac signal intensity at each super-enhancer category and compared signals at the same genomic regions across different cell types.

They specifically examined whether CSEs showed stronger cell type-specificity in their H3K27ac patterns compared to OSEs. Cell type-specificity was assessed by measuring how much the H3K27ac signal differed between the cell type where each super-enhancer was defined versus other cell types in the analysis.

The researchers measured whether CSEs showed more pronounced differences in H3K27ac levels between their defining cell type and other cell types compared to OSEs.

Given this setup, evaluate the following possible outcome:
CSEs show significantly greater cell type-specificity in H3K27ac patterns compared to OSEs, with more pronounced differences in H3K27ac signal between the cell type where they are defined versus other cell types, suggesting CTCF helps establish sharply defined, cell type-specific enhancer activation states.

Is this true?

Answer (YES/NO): NO